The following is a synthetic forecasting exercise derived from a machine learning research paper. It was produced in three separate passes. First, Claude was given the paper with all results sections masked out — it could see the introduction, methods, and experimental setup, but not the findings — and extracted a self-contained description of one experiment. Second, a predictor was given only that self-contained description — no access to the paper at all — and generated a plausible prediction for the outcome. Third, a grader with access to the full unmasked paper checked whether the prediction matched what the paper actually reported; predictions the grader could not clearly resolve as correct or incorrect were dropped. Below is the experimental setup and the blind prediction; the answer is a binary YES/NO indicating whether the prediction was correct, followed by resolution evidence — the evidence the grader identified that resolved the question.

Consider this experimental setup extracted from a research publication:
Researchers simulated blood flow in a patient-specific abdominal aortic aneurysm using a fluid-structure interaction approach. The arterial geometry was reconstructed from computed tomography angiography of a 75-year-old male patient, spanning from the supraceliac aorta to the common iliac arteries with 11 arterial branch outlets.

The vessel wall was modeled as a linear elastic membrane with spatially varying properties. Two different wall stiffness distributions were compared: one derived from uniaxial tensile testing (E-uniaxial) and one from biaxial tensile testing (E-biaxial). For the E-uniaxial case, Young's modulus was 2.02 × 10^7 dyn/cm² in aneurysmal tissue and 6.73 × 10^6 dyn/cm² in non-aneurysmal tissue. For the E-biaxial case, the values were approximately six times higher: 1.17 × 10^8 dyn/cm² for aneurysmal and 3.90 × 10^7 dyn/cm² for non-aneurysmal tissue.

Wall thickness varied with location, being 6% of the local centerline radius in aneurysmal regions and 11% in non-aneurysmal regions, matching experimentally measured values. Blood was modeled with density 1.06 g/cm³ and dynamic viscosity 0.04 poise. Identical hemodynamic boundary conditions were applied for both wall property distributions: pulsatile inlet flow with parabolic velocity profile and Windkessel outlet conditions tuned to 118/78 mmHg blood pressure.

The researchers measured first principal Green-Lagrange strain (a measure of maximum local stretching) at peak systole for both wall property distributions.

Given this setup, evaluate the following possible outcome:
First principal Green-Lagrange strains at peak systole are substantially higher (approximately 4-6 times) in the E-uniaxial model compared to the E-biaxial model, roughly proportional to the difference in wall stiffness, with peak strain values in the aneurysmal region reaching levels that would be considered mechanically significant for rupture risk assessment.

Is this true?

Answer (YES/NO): NO